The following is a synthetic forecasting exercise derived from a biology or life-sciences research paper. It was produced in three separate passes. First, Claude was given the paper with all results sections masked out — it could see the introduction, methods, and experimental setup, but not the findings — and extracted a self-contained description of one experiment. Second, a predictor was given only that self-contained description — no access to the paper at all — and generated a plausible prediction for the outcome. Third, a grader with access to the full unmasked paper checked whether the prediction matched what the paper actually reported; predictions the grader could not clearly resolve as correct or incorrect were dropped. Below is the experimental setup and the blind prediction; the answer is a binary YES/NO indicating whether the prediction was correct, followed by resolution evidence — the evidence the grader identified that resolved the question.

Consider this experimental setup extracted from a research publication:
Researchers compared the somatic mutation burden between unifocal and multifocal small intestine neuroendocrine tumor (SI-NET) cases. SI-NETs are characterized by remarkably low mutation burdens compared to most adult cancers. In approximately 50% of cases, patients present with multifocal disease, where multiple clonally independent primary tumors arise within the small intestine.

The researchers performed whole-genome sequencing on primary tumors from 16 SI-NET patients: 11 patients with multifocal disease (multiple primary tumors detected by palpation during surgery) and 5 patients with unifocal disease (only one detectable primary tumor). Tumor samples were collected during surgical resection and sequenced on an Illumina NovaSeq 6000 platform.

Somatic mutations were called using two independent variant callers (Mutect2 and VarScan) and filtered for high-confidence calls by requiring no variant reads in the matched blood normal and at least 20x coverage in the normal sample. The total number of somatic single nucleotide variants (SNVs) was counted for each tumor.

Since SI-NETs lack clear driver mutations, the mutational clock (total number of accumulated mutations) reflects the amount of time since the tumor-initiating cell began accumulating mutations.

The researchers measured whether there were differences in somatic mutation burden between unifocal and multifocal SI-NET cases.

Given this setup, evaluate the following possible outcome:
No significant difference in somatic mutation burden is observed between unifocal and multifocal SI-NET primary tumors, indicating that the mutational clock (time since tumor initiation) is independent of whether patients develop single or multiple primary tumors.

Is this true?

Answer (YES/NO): YES